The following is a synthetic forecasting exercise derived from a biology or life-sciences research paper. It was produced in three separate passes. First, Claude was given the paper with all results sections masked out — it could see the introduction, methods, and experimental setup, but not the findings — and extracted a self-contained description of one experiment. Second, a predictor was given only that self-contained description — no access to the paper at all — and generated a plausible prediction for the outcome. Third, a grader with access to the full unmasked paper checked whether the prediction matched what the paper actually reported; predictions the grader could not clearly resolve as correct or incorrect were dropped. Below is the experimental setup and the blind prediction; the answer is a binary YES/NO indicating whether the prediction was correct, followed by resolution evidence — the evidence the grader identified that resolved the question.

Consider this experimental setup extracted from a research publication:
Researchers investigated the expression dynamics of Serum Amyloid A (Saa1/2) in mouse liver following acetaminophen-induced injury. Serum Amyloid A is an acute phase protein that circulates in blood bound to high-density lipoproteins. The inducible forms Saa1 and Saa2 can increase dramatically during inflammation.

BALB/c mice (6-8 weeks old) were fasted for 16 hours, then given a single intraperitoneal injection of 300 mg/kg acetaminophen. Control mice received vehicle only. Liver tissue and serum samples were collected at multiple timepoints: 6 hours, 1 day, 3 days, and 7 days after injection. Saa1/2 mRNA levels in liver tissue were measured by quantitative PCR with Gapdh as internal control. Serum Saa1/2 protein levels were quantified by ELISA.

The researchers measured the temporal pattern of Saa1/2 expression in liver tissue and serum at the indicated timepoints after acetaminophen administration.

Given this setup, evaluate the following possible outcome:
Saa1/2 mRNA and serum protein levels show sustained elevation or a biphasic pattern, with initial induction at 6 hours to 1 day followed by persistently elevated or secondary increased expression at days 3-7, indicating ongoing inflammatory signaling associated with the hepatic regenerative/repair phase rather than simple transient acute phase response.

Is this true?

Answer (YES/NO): NO